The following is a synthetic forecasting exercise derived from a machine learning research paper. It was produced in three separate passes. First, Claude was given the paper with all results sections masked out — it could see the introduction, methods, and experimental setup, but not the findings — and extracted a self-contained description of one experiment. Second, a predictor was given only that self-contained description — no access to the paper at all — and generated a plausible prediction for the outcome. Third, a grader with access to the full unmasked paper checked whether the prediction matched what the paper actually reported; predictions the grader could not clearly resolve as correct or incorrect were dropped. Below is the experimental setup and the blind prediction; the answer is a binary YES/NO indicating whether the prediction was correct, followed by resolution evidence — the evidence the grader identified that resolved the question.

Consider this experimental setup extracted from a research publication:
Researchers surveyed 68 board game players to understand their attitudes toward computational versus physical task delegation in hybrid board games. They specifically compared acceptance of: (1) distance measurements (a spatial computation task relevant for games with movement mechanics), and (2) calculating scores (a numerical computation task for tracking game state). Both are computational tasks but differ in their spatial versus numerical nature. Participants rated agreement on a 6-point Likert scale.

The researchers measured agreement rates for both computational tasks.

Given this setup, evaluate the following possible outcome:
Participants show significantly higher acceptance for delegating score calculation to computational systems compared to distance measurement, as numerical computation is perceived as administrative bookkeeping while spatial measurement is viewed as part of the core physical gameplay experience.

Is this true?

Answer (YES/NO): NO